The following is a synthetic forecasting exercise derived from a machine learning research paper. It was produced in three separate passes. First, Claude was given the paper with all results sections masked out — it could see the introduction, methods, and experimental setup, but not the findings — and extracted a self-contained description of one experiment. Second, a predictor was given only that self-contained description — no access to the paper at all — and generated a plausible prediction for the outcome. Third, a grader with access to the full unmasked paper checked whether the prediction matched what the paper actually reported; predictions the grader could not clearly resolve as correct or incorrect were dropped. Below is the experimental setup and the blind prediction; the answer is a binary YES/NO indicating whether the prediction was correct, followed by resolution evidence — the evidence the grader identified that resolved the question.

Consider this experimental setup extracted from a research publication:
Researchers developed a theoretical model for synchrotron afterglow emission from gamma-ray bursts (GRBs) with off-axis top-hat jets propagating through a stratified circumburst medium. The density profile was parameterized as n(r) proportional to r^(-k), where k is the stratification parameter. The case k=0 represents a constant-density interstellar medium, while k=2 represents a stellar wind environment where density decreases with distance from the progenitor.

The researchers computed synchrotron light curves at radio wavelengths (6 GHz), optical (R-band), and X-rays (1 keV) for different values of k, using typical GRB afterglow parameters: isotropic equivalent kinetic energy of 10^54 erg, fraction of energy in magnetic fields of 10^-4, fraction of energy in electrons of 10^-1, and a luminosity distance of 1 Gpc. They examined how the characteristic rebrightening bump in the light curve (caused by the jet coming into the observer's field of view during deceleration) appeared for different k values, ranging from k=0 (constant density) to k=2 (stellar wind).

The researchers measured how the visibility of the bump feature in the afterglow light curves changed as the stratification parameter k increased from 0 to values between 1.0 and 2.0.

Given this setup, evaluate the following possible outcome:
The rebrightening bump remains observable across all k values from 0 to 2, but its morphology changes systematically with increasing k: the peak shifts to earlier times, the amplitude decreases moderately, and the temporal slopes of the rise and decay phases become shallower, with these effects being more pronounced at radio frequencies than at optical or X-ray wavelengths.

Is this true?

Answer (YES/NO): NO